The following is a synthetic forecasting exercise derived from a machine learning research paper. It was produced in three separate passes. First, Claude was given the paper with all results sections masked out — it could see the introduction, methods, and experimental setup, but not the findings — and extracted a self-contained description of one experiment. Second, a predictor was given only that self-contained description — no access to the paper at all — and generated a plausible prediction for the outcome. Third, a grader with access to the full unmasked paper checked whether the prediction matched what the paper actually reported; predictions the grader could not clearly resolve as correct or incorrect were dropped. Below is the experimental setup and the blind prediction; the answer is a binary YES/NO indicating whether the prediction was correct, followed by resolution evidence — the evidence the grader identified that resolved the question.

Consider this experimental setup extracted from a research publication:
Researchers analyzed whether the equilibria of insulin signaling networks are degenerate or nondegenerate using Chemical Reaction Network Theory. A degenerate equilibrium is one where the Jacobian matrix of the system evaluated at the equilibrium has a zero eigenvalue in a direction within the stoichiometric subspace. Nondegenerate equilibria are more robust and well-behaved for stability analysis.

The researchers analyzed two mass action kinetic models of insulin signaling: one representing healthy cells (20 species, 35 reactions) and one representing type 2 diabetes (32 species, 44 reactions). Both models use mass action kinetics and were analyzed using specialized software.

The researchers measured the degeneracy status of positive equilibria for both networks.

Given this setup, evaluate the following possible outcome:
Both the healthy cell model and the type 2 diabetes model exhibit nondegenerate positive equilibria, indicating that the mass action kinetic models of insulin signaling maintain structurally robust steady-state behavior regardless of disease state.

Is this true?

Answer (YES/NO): YES